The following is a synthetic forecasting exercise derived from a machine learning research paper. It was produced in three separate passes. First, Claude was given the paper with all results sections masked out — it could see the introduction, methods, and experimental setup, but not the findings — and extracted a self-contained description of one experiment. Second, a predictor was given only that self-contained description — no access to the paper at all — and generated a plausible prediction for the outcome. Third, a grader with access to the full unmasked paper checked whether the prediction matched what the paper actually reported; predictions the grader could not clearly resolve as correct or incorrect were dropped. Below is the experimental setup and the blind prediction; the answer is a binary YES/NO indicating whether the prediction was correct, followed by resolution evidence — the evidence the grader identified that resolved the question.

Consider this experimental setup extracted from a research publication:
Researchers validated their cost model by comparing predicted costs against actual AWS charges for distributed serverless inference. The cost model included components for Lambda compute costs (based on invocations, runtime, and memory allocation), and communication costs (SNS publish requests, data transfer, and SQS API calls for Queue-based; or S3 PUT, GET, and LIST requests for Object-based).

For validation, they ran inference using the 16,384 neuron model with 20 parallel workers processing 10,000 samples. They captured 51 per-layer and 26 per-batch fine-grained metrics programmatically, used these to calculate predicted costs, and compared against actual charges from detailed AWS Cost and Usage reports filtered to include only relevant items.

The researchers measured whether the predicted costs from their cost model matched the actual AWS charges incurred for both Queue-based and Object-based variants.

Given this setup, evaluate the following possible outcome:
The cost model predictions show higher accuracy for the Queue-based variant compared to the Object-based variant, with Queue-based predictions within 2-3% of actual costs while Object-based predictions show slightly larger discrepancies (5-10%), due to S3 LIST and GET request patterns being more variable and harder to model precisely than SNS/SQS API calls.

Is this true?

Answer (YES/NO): NO